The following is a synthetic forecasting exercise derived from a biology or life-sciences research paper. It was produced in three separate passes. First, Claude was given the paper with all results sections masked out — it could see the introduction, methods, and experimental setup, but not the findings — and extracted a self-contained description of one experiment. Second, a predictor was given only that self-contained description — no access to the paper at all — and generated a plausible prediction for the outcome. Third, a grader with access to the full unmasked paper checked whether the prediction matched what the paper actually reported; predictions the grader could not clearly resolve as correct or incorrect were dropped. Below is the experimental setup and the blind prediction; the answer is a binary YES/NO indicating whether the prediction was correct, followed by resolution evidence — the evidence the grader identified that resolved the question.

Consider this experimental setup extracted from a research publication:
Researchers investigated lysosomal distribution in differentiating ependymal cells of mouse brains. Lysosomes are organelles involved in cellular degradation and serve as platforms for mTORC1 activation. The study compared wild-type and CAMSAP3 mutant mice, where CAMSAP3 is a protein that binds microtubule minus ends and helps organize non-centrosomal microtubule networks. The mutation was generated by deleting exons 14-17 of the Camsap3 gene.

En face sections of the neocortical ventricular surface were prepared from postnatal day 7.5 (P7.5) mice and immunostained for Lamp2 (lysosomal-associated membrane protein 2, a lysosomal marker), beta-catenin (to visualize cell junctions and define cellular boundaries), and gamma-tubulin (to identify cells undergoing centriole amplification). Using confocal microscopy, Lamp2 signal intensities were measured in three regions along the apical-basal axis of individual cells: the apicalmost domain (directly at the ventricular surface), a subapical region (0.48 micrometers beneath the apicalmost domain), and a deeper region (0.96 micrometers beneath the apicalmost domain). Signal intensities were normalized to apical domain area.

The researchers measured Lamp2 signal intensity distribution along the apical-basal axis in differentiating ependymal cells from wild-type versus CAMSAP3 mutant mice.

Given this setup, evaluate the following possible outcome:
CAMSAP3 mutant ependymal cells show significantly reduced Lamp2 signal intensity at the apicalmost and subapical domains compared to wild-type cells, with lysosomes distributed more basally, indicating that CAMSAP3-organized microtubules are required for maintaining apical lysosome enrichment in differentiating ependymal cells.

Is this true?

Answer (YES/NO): NO